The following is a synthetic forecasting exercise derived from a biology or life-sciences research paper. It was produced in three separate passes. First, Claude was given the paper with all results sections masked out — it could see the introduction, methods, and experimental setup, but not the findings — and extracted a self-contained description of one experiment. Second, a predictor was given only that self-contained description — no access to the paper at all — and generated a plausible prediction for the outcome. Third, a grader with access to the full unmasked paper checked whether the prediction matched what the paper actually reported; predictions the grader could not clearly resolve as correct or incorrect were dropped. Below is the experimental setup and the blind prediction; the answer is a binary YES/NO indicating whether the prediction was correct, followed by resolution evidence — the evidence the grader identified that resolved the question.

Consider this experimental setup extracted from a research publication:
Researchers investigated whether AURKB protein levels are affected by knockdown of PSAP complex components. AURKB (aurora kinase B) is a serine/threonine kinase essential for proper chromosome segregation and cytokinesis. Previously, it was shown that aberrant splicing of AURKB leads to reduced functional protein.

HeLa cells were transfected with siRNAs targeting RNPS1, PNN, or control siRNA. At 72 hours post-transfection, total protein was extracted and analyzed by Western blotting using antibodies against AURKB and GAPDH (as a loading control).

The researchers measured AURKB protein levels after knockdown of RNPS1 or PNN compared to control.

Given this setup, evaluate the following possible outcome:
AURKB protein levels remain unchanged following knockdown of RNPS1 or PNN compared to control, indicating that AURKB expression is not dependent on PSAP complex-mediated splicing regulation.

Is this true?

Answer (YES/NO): NO